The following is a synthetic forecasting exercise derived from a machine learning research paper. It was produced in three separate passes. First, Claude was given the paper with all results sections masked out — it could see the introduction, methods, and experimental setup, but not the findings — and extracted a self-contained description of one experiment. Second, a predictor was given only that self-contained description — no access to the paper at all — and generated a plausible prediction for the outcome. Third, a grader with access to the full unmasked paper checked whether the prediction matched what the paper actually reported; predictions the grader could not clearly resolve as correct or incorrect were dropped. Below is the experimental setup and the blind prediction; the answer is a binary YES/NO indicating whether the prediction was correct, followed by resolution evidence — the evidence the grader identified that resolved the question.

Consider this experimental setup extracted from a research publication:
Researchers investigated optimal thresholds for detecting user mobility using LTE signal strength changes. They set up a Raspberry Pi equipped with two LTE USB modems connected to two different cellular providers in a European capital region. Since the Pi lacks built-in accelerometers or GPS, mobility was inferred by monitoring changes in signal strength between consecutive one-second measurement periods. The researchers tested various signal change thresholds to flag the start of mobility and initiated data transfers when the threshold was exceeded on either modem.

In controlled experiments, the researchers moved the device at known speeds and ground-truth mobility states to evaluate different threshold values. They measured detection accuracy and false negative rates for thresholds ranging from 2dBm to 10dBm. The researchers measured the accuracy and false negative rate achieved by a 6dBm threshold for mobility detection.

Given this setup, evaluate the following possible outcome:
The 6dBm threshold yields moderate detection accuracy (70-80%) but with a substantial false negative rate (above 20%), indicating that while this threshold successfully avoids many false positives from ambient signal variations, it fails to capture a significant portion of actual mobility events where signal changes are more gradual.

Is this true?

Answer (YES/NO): NO